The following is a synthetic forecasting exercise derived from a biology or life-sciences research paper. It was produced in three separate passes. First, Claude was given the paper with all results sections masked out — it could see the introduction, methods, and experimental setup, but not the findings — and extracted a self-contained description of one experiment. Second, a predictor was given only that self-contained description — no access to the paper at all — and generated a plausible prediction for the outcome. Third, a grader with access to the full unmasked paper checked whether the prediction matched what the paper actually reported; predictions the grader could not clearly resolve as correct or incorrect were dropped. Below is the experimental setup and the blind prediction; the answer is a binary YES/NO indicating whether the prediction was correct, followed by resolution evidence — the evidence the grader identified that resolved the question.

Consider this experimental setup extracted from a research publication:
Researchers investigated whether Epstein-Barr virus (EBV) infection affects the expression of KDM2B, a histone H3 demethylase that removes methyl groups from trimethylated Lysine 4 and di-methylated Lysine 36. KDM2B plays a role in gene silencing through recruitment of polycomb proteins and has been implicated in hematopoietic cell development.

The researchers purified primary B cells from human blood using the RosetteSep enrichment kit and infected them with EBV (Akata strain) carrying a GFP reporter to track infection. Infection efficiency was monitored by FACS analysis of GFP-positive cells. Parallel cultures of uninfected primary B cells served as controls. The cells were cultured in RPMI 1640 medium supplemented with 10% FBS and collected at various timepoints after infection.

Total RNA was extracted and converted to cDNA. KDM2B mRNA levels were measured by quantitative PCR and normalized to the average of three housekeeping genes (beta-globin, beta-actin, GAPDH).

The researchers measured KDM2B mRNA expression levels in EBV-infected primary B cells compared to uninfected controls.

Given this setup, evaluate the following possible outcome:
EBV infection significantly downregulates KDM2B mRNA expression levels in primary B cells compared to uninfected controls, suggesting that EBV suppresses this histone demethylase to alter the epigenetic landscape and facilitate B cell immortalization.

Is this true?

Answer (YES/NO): YES